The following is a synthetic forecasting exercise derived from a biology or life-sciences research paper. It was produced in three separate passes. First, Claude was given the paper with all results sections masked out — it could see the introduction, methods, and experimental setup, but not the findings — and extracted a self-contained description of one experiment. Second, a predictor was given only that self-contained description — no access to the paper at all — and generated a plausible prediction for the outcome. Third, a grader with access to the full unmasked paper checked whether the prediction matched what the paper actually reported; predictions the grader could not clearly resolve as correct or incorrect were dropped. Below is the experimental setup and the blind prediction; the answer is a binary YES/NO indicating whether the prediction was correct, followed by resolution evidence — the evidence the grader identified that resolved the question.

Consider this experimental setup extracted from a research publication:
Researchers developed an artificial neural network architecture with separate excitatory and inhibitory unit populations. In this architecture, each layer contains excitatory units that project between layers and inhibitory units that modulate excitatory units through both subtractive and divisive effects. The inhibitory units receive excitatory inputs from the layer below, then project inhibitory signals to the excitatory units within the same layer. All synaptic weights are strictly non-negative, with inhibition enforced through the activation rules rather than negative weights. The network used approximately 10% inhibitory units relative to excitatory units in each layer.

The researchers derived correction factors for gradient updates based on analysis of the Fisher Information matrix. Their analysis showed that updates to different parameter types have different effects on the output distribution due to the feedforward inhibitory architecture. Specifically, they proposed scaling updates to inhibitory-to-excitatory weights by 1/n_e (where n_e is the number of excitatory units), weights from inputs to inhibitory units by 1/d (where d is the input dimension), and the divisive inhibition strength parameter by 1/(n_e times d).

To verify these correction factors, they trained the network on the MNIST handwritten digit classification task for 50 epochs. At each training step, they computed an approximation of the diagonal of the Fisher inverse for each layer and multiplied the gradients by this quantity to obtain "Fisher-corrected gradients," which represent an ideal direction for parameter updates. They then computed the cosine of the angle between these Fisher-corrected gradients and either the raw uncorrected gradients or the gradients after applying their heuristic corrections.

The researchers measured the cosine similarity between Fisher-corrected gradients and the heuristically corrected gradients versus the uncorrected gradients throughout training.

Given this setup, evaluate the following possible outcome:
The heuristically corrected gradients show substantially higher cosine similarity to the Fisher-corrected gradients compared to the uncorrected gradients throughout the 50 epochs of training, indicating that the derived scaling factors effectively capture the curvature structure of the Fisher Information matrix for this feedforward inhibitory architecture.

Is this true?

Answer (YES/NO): YES